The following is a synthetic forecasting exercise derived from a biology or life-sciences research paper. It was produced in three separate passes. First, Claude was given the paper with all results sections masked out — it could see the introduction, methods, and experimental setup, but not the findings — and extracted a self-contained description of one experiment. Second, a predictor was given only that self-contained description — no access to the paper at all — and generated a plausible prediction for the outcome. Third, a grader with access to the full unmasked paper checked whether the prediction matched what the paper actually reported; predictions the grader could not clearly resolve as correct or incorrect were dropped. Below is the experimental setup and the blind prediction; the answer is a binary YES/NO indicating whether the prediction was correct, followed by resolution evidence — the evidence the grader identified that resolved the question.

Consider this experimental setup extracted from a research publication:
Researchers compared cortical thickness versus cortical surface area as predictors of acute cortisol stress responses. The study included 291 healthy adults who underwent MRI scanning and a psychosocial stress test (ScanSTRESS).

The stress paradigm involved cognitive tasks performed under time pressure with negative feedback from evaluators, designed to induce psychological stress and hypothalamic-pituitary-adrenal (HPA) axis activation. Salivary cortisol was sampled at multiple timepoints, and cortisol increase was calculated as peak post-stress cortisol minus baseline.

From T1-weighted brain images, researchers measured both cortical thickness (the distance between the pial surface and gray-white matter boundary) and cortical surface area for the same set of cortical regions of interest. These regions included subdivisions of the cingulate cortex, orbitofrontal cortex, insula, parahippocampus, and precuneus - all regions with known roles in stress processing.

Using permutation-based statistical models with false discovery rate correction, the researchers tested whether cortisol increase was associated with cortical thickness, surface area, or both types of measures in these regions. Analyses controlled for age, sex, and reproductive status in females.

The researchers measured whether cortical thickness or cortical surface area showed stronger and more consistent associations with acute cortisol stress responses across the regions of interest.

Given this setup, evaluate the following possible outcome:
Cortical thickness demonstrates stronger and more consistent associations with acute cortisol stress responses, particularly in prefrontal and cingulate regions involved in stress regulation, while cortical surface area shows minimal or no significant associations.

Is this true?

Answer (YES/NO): NO